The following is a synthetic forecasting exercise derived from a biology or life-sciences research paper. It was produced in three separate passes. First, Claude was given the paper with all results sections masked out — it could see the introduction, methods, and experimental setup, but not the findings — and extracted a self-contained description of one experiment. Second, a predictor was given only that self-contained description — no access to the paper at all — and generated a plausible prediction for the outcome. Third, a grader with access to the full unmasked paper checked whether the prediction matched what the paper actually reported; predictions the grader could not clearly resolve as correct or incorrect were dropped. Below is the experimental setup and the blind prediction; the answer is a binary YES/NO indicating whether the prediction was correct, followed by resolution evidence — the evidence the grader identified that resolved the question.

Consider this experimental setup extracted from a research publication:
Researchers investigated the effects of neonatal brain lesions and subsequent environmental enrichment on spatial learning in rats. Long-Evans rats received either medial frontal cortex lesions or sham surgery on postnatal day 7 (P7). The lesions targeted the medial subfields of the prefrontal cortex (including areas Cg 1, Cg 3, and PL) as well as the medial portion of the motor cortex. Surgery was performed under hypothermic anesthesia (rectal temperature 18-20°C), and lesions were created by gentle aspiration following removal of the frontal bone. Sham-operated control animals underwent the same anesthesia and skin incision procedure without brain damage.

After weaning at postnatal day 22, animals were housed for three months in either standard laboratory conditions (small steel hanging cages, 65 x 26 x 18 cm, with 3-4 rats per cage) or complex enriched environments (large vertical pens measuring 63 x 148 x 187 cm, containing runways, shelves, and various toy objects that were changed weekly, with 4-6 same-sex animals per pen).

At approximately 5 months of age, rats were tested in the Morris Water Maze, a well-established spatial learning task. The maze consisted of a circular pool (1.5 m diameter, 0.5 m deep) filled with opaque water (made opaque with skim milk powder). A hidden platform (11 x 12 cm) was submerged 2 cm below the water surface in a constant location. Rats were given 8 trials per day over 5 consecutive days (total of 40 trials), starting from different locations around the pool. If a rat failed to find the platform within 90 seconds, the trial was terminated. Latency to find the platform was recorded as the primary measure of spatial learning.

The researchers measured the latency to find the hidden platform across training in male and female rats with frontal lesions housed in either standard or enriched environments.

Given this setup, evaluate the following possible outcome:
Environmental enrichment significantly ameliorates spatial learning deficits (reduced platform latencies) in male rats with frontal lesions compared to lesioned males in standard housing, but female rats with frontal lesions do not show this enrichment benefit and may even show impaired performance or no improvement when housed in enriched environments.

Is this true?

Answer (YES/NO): YES